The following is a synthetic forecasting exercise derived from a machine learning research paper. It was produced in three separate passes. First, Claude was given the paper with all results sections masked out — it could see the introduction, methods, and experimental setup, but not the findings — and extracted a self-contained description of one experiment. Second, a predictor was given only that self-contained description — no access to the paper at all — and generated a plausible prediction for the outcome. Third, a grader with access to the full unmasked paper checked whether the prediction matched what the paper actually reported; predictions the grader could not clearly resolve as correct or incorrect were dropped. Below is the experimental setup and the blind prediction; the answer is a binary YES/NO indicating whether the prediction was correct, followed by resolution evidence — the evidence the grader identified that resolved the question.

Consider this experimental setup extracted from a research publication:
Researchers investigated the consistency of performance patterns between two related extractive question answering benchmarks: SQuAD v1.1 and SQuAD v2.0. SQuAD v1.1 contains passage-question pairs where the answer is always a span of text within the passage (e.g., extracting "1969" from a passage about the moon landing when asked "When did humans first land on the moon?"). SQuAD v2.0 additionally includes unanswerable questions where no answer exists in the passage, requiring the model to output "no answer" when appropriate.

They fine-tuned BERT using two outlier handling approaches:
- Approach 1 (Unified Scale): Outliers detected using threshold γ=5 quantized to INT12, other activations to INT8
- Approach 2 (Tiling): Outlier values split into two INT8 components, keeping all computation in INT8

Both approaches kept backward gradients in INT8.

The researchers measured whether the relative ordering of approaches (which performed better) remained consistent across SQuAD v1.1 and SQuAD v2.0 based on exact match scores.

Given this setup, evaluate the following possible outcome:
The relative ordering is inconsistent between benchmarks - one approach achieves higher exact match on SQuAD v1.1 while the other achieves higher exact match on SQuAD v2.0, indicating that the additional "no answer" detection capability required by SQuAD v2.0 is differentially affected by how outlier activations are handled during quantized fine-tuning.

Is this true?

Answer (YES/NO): NO